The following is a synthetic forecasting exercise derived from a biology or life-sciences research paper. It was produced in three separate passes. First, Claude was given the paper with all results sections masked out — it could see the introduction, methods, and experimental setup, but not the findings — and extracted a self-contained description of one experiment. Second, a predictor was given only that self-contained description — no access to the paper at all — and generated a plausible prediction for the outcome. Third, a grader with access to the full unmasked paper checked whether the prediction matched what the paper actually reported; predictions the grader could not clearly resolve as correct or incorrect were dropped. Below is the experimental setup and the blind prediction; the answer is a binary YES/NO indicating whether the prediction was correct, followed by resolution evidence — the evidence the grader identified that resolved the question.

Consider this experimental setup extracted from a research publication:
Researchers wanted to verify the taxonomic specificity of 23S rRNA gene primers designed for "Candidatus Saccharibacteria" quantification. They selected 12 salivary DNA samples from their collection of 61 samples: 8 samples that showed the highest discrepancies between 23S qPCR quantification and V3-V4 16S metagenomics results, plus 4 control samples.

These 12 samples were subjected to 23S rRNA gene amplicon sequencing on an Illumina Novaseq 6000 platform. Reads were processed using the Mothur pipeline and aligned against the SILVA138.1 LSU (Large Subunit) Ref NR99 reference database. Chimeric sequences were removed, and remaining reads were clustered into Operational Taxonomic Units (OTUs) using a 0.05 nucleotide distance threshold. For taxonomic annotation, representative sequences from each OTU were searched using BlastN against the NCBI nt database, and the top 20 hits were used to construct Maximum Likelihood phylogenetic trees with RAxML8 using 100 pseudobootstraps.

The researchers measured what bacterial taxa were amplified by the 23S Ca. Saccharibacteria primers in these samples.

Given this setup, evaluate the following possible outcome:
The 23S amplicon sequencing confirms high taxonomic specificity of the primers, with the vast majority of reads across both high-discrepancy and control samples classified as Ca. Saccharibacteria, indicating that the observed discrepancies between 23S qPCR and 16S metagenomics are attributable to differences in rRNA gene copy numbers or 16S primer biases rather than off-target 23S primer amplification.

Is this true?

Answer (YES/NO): YES